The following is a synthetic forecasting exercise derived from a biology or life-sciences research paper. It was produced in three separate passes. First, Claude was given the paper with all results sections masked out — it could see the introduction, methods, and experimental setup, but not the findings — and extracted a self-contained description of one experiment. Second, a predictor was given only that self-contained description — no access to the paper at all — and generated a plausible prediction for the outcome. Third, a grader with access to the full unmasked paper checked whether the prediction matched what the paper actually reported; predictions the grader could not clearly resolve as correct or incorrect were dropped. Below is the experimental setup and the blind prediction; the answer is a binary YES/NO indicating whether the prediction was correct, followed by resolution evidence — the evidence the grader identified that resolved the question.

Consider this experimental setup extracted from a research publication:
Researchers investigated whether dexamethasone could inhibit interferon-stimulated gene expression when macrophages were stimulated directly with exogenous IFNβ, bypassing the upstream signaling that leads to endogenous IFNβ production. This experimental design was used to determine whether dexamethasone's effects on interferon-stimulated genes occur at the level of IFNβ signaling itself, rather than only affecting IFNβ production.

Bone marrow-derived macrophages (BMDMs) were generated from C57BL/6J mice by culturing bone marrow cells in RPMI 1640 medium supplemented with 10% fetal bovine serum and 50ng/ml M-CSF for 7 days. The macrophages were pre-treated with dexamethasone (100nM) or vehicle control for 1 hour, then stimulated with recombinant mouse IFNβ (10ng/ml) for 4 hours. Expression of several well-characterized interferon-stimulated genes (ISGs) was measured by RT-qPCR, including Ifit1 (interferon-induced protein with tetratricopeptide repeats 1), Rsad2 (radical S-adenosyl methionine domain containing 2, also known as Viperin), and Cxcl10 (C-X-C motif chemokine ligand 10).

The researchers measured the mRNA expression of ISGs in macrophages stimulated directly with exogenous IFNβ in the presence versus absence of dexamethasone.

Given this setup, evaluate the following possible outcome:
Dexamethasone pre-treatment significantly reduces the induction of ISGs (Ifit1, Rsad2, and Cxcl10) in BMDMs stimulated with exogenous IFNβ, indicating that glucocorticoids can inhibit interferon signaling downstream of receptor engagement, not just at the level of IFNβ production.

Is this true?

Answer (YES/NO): NO